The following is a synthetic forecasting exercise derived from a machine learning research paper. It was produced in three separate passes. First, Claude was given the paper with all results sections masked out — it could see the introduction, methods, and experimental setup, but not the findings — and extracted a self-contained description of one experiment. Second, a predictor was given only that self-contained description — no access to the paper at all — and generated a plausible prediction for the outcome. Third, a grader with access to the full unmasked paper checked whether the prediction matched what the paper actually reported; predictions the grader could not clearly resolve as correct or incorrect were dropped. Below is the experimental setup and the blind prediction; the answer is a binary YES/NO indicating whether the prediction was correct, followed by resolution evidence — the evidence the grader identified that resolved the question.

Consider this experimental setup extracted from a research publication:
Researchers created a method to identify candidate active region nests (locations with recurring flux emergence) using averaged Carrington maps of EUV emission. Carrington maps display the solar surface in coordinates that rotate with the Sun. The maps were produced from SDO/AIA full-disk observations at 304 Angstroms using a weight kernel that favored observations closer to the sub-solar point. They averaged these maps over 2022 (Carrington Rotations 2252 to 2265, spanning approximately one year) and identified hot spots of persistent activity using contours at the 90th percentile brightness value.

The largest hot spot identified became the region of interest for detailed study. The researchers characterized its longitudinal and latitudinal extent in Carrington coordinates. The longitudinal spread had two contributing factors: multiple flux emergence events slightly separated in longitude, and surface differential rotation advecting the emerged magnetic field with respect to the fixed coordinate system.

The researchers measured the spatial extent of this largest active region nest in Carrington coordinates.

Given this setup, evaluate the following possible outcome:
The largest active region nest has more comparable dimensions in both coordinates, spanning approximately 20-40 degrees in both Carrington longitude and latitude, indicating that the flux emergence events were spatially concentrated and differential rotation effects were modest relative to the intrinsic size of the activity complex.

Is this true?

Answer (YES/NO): NO